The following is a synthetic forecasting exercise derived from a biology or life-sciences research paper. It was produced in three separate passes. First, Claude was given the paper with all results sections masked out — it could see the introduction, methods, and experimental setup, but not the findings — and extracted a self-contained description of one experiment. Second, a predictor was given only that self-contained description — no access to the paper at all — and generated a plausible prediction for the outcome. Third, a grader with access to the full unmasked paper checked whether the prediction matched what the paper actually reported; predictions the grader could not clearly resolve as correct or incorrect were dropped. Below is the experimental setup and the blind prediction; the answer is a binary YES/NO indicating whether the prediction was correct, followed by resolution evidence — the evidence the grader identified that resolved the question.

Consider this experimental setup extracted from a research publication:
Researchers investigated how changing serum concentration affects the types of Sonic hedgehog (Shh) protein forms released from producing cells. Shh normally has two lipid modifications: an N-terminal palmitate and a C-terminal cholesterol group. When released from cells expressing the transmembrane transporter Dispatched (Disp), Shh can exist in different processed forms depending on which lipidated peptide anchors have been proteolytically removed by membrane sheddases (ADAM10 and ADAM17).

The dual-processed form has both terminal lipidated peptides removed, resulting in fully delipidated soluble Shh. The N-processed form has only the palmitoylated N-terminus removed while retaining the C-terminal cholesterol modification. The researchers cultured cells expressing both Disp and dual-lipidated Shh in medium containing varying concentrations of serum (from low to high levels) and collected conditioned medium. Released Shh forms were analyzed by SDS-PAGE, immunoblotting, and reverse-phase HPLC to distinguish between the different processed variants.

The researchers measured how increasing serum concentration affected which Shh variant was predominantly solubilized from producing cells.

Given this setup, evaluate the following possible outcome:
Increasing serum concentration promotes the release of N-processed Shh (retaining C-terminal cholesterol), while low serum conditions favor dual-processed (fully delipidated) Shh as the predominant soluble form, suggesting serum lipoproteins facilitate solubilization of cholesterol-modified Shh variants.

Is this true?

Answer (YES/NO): YES